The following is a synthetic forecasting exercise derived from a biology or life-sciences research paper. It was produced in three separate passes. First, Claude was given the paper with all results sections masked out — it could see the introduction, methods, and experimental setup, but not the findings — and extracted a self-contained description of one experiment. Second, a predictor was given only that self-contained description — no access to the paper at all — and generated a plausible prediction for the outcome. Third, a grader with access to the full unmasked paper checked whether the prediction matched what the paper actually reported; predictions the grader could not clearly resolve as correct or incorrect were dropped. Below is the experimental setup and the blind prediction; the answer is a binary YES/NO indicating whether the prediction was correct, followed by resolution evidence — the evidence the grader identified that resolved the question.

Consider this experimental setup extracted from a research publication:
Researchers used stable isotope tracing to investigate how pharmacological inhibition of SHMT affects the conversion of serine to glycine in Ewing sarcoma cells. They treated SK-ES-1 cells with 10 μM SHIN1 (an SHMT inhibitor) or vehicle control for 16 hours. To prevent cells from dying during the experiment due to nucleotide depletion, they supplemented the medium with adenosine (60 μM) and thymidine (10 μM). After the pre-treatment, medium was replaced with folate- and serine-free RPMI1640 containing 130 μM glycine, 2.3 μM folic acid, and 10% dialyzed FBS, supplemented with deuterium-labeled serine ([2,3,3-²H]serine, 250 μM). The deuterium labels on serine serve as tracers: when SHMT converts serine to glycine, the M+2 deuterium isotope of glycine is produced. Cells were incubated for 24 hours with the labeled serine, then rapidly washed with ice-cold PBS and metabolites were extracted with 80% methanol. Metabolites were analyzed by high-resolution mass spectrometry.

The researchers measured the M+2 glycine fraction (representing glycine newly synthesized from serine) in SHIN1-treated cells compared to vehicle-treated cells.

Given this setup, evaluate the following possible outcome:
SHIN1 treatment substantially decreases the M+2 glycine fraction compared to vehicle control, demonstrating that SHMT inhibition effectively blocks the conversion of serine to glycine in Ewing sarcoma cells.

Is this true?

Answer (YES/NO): YES